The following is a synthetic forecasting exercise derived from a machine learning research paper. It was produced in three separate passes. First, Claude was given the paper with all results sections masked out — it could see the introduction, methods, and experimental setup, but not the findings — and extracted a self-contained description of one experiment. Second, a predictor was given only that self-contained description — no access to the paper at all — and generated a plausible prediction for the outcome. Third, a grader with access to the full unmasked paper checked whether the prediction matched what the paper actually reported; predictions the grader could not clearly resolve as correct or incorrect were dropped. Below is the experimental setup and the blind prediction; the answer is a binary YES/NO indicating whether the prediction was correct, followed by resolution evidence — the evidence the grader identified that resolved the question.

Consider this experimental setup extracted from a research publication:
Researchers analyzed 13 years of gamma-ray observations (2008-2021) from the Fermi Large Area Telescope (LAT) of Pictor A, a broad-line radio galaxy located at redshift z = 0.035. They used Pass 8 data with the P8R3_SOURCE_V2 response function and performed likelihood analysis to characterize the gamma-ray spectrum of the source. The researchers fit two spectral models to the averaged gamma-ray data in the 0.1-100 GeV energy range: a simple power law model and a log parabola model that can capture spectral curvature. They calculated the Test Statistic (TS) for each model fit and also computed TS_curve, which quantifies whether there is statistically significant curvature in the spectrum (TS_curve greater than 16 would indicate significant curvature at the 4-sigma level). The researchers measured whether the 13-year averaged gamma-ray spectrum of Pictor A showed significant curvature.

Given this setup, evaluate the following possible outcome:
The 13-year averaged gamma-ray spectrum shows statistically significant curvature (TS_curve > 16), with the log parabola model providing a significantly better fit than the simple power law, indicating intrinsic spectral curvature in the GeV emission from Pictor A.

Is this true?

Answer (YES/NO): NO